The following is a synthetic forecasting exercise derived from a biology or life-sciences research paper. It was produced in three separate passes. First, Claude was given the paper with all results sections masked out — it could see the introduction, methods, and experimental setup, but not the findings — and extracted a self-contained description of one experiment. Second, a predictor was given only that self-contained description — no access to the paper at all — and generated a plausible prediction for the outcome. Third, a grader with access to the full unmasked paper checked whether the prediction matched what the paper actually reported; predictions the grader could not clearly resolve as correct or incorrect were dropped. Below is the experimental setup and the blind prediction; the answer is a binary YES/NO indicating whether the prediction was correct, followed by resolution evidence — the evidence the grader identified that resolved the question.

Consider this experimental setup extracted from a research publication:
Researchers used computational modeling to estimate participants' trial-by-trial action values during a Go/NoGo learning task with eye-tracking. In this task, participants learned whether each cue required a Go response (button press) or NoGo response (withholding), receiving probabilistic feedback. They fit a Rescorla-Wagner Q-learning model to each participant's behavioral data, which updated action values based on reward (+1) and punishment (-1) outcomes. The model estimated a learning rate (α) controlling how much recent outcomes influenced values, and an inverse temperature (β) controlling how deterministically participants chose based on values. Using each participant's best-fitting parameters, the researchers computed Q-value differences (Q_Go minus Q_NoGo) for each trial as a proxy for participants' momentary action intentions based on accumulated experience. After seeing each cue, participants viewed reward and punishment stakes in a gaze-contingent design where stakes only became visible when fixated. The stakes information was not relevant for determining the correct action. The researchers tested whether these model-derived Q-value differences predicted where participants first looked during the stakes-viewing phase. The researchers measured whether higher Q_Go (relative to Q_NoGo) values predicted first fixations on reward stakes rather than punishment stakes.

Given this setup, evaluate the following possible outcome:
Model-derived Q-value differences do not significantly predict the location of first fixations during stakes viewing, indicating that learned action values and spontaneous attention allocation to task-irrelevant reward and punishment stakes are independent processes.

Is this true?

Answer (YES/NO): NO